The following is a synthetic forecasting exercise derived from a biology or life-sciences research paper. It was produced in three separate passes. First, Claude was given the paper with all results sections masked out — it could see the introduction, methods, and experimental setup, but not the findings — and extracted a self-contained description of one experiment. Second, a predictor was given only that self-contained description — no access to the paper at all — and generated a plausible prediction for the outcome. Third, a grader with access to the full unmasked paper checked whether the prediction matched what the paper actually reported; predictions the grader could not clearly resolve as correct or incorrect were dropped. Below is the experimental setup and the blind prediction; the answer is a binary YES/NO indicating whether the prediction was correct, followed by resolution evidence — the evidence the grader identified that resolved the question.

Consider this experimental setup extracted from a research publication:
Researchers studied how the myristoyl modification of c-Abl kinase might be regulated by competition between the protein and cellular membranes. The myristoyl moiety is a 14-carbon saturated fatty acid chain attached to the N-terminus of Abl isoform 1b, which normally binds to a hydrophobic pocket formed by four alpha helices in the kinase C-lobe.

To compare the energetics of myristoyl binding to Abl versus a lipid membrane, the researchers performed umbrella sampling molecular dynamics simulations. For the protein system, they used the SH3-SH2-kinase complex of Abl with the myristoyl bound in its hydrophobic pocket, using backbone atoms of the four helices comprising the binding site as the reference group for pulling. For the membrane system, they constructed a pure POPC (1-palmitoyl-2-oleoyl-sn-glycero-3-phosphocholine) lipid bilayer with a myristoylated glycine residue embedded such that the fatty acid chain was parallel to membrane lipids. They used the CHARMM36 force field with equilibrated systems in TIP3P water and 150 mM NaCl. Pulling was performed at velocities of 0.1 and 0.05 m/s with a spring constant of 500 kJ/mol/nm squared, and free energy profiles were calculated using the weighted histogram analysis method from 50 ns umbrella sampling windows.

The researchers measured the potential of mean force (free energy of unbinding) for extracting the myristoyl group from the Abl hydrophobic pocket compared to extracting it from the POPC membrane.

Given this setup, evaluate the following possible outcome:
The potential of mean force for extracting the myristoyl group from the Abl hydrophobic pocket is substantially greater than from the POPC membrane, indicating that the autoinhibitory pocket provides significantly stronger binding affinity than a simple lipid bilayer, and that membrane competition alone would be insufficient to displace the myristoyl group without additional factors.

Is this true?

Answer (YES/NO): NO